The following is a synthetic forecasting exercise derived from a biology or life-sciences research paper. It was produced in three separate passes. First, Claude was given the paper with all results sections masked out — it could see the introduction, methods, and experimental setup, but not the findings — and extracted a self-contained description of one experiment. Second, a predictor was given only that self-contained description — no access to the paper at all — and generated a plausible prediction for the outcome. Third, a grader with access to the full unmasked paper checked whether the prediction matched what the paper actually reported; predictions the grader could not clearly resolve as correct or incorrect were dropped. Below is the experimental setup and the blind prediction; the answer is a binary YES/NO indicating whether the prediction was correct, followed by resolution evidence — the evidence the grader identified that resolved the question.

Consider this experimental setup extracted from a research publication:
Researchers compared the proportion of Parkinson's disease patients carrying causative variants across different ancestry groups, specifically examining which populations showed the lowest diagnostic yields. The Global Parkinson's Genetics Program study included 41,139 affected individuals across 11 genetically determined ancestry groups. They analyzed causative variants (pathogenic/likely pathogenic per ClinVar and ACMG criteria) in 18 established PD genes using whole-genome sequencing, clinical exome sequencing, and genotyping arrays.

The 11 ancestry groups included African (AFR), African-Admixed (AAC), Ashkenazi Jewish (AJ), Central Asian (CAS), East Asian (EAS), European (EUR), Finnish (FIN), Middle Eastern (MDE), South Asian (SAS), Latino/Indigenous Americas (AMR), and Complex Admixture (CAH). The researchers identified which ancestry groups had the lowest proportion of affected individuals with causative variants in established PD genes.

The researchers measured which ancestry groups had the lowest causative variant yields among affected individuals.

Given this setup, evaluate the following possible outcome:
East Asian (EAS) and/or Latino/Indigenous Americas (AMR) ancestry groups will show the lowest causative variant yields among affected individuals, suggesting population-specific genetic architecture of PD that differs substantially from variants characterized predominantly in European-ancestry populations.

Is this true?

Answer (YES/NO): NO